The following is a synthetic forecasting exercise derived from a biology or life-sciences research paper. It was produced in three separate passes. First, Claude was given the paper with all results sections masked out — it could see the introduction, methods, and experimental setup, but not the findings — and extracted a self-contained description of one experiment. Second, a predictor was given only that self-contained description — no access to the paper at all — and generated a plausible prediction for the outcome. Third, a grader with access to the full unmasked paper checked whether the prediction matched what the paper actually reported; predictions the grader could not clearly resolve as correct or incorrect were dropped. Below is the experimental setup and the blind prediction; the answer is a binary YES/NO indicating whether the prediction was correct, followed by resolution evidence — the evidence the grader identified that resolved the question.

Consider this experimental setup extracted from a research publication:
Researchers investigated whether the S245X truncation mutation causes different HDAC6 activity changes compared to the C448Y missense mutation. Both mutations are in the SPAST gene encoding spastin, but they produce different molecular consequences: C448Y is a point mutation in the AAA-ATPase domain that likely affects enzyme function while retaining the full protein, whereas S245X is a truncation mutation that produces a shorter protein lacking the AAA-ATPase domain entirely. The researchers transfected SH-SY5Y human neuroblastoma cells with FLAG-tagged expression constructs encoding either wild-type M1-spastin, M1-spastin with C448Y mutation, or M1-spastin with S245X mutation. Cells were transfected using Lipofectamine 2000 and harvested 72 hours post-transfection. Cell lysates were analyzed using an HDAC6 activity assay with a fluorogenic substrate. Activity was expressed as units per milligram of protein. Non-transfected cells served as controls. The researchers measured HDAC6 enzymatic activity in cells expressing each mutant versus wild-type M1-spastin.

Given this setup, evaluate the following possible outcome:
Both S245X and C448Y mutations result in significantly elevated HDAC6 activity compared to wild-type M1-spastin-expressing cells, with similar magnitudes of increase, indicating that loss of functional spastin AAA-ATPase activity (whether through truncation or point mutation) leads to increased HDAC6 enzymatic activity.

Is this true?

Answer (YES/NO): YES